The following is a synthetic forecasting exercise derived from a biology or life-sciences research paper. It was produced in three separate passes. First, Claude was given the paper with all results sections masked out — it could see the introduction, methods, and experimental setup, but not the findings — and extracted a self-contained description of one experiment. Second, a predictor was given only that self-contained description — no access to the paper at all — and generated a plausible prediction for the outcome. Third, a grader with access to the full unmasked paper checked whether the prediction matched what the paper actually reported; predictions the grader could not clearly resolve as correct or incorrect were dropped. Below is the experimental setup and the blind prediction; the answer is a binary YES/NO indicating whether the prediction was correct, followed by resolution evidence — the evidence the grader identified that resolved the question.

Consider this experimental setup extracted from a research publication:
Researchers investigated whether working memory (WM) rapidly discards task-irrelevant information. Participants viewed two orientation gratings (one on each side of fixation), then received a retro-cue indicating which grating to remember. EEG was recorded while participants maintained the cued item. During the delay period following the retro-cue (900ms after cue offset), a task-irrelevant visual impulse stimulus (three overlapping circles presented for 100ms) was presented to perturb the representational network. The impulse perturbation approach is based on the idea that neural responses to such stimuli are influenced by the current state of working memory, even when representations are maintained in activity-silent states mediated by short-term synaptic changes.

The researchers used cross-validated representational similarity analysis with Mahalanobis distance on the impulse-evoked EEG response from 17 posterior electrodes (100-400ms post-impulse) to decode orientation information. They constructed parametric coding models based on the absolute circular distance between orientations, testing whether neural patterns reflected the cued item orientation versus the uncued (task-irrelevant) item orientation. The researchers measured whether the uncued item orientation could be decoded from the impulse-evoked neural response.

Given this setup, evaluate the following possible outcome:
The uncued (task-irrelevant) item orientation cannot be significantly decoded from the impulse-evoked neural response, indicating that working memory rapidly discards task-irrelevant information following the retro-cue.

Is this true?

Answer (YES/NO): YES